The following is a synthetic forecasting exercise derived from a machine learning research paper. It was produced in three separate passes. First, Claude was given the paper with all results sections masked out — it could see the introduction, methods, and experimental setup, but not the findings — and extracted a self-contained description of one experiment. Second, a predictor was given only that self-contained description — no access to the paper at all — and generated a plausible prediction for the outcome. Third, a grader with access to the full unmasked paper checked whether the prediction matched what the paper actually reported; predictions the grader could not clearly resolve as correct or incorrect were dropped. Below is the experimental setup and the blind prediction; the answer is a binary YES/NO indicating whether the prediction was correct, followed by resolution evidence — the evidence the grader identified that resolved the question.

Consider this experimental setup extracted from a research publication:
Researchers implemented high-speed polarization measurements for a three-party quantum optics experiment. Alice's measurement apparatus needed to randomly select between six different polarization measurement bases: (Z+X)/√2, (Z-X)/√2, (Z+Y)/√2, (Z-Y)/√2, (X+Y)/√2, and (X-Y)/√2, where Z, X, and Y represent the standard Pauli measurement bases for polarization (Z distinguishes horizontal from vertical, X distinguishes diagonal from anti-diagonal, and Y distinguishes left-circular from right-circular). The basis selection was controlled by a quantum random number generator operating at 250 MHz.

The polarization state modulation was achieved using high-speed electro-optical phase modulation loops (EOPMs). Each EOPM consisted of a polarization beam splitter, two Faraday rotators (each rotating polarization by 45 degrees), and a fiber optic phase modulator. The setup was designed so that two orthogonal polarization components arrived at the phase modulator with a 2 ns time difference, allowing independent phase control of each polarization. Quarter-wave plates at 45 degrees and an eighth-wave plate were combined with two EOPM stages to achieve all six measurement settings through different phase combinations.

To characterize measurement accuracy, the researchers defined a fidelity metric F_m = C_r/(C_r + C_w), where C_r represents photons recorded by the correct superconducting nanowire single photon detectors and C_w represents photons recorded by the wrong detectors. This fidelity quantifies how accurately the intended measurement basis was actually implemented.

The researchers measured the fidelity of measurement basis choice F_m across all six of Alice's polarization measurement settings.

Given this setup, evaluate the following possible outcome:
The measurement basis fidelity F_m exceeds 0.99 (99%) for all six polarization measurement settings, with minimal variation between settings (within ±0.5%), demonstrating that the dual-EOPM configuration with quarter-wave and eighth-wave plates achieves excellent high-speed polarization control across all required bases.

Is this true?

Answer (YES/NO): YES